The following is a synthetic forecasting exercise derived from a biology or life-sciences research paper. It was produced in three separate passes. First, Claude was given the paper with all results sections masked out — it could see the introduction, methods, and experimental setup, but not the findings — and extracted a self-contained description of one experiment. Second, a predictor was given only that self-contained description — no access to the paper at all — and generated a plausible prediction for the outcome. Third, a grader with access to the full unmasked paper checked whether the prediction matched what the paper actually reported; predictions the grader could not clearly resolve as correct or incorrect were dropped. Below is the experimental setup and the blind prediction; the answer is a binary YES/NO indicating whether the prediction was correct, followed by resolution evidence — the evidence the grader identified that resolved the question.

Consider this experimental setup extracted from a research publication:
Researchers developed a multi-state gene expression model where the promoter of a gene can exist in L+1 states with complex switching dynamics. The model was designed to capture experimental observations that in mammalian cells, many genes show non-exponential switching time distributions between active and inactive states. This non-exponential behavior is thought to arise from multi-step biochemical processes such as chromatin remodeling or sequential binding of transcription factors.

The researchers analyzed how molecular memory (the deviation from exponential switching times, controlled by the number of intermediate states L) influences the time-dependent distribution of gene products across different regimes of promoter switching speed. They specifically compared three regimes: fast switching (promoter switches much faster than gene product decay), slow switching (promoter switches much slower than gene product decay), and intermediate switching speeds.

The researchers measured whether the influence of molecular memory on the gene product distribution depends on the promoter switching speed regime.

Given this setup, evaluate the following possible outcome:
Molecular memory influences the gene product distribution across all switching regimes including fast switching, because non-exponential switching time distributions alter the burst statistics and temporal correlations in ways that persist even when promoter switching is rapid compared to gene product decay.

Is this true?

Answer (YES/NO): NO